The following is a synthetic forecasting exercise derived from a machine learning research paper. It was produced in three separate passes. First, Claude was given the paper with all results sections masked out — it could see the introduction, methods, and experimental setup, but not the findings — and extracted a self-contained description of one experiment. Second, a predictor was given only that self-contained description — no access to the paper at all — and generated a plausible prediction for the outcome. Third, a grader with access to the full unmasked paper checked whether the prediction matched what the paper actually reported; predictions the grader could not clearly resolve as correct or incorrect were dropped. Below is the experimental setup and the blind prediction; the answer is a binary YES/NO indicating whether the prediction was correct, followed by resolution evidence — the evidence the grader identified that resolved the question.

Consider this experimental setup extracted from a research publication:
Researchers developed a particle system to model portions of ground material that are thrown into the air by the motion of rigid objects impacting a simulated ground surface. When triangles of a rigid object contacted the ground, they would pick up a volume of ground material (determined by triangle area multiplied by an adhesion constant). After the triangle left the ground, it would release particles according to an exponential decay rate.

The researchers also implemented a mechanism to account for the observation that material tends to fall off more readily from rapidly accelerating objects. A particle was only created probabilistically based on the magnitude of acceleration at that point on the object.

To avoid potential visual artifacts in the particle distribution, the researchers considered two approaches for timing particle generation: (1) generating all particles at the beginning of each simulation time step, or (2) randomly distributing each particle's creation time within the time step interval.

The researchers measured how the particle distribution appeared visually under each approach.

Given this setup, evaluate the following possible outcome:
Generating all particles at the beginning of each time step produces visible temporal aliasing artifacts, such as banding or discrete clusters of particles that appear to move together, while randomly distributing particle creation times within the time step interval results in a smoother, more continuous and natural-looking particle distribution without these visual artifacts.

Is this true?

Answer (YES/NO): NO